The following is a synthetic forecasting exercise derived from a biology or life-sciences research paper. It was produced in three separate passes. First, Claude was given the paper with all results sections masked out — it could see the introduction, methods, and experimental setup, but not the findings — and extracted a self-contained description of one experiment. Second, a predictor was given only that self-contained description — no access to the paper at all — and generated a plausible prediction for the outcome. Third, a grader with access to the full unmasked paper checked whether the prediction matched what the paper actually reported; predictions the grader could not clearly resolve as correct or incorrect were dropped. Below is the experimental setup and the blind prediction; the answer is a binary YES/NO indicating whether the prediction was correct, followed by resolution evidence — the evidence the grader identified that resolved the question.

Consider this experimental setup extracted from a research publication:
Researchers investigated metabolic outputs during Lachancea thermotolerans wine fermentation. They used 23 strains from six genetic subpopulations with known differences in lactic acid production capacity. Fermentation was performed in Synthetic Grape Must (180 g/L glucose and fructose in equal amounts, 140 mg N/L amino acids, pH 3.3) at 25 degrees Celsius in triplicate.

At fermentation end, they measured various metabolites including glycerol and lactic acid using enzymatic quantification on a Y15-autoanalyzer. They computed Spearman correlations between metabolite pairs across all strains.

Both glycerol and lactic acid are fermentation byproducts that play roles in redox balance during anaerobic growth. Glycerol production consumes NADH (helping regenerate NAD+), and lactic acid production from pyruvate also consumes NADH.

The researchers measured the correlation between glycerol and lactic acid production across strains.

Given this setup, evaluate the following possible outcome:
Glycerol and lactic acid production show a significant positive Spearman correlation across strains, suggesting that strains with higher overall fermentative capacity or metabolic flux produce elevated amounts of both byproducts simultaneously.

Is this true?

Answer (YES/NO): NO